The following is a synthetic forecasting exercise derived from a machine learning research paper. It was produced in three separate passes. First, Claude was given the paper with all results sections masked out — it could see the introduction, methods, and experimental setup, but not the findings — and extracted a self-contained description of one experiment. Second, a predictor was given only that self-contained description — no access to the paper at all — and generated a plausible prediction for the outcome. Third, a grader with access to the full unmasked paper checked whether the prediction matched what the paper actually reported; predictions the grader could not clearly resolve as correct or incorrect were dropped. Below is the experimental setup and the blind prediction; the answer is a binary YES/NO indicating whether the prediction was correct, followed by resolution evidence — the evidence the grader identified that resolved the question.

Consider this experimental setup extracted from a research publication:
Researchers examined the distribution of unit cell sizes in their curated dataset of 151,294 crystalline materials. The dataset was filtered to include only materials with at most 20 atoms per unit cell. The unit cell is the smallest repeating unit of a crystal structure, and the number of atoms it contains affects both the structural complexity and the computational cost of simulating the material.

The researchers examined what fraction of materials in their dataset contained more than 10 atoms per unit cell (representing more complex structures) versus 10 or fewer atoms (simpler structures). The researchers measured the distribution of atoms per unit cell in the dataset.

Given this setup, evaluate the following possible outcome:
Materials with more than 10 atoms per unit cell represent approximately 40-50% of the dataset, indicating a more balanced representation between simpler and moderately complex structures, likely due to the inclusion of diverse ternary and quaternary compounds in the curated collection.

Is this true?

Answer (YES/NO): NO